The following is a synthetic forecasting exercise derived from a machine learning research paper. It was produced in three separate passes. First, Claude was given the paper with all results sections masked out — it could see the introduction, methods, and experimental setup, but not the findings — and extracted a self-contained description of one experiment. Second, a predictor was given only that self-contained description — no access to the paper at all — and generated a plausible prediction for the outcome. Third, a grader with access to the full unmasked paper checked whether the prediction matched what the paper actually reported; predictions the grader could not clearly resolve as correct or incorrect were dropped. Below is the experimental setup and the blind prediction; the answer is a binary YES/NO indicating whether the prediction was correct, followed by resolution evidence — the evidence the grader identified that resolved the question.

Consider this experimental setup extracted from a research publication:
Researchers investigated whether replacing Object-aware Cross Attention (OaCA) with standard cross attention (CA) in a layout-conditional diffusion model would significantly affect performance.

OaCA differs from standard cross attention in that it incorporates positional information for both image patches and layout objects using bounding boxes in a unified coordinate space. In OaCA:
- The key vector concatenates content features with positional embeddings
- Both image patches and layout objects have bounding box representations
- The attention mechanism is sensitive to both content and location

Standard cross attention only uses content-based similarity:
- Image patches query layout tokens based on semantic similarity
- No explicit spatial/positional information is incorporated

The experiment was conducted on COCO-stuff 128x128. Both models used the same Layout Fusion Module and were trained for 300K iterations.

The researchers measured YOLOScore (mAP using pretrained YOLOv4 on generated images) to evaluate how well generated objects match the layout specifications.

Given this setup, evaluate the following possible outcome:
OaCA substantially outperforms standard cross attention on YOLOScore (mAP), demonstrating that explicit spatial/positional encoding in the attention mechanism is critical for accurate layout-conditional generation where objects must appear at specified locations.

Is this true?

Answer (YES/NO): NO